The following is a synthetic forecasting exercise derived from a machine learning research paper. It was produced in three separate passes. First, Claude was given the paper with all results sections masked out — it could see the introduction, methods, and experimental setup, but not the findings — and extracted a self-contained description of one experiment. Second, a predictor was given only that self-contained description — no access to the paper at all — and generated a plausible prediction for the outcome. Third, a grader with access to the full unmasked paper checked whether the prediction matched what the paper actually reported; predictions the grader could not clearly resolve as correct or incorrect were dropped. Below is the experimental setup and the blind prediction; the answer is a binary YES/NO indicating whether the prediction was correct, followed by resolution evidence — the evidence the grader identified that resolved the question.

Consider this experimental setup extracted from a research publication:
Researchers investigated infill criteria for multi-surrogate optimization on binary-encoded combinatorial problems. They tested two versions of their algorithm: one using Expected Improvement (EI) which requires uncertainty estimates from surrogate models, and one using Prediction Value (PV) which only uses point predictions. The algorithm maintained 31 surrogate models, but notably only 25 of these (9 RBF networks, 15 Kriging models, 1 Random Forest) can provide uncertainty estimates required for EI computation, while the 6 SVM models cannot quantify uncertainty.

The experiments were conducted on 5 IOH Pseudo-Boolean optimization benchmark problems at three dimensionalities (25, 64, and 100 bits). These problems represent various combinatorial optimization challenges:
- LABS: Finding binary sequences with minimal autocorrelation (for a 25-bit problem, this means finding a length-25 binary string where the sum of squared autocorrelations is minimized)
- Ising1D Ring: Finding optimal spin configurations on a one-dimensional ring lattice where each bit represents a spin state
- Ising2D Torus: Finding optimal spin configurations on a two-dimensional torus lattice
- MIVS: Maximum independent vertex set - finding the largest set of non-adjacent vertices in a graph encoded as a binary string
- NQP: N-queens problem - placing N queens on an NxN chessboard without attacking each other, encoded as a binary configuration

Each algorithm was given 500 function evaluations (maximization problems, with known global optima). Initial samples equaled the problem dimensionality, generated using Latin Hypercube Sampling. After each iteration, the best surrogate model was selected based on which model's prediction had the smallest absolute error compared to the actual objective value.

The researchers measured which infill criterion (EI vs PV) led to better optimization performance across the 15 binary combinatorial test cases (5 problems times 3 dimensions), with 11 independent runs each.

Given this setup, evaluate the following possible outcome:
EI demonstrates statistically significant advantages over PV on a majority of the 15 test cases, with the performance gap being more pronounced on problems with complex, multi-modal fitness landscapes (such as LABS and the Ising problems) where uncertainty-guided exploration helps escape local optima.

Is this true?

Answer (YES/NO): NO